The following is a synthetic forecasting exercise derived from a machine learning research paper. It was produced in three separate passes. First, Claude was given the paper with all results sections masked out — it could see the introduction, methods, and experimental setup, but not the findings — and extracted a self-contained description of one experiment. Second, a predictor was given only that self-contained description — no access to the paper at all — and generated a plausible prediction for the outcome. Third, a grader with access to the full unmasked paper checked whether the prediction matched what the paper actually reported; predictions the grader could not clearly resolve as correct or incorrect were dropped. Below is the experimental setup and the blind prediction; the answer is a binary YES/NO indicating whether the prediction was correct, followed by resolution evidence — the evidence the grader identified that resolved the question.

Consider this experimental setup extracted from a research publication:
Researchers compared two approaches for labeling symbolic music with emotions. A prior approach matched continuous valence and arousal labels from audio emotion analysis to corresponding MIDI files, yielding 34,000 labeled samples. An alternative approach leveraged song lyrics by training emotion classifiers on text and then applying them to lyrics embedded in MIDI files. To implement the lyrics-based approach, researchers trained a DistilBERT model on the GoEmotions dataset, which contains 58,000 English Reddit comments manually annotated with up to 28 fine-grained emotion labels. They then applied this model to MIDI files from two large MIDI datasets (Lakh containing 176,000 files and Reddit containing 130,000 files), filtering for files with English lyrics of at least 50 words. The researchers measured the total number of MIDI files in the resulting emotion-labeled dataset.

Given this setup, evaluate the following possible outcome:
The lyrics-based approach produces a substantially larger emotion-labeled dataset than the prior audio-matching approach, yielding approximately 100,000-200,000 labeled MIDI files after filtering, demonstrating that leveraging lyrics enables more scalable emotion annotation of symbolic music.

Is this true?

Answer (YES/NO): NO